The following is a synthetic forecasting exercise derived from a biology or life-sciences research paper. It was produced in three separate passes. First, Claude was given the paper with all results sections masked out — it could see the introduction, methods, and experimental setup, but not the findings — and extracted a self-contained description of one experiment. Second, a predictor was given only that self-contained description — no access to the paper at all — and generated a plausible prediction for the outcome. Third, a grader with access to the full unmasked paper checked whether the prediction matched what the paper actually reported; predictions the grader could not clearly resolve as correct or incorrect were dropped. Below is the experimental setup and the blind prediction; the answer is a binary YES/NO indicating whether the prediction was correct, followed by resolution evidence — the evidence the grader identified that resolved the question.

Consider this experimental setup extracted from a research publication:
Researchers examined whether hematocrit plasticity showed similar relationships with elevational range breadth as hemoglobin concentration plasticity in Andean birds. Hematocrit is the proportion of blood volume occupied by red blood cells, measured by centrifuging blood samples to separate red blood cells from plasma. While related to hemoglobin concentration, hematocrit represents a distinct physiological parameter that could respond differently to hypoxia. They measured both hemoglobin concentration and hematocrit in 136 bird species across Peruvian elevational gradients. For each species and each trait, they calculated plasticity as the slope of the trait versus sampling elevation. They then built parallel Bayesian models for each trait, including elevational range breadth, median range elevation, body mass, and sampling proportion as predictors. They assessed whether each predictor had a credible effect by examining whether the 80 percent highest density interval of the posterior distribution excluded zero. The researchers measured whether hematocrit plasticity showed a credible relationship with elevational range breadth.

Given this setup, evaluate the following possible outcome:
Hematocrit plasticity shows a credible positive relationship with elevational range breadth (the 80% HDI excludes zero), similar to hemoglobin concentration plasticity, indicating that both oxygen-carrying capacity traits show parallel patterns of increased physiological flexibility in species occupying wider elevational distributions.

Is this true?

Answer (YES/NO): NO